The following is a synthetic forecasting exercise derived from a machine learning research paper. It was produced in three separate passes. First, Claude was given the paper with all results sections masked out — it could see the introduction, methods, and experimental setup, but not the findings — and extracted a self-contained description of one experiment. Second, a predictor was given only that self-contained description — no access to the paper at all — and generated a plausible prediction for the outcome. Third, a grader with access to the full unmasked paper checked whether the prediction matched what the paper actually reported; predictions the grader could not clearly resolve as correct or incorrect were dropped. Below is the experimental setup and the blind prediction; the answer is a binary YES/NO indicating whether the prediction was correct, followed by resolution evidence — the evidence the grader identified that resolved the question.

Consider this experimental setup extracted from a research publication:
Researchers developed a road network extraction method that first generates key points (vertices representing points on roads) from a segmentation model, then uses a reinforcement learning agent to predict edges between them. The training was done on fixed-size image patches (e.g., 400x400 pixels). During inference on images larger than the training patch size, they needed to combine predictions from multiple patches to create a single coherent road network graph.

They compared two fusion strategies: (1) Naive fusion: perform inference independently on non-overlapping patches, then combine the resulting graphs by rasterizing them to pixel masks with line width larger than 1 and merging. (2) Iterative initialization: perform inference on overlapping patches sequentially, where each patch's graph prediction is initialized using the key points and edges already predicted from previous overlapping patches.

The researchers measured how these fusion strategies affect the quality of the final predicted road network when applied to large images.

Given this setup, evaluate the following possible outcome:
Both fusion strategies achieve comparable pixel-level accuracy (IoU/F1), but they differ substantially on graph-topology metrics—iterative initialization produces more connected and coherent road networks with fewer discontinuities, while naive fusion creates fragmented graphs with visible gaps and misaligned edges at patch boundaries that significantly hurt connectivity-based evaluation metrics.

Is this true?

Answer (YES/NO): NO